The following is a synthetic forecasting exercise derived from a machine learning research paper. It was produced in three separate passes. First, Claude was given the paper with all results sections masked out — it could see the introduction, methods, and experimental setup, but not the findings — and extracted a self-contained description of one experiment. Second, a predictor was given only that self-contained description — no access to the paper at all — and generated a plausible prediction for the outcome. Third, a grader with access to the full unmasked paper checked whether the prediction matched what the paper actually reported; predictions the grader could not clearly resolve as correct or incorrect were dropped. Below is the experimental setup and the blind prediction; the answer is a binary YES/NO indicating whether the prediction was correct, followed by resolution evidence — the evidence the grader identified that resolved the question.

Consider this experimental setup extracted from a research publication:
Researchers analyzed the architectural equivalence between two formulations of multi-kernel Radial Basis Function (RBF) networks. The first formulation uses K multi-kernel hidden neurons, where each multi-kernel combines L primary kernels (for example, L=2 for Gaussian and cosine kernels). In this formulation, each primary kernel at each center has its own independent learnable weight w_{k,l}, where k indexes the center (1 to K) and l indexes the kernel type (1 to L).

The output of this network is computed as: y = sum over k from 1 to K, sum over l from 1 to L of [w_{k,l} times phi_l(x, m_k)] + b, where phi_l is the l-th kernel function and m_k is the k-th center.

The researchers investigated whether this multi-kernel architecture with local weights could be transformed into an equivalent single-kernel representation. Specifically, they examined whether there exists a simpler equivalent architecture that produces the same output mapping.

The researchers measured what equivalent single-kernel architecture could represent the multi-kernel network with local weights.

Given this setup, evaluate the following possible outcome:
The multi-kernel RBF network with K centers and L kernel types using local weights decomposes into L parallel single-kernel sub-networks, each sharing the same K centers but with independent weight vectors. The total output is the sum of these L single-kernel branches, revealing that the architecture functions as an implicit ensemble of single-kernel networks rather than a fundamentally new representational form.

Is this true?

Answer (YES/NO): NO